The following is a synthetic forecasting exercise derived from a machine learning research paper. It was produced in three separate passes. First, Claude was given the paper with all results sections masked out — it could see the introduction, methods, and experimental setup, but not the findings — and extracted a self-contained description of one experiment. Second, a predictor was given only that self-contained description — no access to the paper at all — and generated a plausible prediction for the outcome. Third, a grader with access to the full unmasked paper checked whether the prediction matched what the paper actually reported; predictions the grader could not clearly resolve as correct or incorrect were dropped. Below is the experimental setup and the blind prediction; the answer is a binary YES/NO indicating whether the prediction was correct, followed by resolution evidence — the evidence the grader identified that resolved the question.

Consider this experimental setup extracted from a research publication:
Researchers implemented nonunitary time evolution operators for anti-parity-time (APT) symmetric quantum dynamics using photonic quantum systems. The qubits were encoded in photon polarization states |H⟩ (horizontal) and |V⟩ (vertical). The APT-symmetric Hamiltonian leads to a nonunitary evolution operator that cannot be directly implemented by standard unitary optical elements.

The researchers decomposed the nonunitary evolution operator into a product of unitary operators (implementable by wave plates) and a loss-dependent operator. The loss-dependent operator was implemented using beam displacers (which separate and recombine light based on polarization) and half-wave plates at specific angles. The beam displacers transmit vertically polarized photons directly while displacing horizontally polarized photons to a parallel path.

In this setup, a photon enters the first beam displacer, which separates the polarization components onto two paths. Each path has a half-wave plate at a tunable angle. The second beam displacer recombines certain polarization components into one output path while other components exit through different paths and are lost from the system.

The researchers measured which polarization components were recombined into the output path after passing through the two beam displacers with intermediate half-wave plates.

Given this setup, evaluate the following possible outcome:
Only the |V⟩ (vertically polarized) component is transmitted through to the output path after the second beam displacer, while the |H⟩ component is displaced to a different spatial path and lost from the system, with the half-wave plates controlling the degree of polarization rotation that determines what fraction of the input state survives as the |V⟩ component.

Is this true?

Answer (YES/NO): NO